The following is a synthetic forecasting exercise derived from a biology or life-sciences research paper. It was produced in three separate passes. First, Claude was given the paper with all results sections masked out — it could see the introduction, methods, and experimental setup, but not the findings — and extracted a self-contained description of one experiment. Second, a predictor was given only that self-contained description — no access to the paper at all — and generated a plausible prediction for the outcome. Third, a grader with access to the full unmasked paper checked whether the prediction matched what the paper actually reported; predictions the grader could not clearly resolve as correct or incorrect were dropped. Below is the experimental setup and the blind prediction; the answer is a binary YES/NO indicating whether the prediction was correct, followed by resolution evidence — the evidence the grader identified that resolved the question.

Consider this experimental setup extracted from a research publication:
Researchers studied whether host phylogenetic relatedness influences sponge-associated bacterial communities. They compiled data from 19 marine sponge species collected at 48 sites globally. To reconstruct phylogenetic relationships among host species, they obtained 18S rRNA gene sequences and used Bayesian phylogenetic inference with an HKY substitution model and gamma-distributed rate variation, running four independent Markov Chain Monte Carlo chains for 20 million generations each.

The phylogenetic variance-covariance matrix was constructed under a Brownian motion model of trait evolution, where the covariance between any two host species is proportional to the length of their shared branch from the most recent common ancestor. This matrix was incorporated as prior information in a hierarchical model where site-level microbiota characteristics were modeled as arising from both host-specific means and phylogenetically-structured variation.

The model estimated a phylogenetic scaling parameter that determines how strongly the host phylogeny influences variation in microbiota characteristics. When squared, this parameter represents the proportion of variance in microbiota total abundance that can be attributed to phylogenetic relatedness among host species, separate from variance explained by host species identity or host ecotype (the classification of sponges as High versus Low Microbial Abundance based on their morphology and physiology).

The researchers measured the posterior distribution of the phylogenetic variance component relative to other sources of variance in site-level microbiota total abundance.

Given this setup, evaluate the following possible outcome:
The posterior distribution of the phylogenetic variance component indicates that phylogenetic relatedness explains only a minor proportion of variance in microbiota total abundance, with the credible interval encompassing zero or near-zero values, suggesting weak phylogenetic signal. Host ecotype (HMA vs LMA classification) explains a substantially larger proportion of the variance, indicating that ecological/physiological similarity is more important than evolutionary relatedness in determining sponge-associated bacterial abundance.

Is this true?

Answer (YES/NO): NO